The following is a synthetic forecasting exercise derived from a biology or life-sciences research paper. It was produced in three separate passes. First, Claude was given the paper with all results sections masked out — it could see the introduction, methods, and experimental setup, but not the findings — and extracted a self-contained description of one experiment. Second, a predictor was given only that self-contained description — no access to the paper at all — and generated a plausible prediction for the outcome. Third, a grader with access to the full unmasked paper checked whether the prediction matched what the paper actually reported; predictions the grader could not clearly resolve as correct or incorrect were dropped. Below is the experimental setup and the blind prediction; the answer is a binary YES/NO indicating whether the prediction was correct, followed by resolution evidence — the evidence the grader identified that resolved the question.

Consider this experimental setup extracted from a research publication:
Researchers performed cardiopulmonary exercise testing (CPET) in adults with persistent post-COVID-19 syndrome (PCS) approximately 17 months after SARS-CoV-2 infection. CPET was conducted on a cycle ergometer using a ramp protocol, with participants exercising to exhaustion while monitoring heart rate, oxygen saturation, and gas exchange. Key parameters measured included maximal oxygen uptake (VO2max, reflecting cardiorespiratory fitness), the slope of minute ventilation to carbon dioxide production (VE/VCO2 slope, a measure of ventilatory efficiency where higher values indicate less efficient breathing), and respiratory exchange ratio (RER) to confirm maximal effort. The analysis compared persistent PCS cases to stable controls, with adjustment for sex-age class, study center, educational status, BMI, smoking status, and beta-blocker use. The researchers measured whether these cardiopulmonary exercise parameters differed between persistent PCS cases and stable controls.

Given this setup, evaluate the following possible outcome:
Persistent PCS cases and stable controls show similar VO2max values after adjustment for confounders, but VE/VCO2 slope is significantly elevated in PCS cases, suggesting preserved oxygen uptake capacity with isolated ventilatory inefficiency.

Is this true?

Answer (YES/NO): NO